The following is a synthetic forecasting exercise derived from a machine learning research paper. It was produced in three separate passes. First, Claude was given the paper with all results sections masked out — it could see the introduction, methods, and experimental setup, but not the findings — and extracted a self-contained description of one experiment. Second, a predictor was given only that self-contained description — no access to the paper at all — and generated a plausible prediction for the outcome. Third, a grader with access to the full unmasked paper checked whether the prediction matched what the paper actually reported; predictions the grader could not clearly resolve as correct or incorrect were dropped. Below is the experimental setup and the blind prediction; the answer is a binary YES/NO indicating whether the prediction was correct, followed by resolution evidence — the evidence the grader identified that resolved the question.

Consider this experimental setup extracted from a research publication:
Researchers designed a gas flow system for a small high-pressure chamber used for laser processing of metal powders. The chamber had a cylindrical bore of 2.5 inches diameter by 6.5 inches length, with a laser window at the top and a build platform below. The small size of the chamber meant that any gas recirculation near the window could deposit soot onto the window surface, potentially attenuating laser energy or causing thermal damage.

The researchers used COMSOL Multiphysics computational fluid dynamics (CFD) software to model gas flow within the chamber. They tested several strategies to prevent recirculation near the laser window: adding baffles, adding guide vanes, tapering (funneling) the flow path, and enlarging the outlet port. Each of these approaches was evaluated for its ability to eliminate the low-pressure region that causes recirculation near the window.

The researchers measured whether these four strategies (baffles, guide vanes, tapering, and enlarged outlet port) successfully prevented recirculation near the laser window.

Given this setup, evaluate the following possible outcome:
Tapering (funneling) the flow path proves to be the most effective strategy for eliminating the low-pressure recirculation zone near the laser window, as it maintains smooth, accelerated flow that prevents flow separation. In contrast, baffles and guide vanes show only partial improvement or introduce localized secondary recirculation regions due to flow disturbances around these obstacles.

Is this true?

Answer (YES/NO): NO